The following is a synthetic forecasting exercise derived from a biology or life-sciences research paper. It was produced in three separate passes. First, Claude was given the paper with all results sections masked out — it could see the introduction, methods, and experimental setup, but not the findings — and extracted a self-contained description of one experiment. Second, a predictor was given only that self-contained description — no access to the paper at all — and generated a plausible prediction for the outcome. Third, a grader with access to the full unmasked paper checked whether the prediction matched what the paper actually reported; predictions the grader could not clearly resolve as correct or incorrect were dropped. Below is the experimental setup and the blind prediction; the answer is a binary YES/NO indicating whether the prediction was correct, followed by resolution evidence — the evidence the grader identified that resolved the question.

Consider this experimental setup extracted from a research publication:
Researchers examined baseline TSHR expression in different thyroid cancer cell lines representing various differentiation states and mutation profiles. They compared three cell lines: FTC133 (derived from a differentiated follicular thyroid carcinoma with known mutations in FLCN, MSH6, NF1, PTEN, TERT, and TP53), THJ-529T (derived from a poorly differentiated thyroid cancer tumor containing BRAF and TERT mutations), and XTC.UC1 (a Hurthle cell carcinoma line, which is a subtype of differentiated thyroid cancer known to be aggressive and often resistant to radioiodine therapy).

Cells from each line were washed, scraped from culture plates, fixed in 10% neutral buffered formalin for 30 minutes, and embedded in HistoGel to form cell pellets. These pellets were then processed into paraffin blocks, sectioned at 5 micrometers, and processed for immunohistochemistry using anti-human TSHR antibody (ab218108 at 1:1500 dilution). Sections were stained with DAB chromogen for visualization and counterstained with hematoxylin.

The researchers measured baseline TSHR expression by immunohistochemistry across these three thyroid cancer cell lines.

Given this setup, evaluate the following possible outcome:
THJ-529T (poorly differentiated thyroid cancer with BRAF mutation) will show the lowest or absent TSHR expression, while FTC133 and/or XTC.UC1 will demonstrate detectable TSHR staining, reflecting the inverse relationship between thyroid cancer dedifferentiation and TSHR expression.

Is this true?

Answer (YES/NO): YES